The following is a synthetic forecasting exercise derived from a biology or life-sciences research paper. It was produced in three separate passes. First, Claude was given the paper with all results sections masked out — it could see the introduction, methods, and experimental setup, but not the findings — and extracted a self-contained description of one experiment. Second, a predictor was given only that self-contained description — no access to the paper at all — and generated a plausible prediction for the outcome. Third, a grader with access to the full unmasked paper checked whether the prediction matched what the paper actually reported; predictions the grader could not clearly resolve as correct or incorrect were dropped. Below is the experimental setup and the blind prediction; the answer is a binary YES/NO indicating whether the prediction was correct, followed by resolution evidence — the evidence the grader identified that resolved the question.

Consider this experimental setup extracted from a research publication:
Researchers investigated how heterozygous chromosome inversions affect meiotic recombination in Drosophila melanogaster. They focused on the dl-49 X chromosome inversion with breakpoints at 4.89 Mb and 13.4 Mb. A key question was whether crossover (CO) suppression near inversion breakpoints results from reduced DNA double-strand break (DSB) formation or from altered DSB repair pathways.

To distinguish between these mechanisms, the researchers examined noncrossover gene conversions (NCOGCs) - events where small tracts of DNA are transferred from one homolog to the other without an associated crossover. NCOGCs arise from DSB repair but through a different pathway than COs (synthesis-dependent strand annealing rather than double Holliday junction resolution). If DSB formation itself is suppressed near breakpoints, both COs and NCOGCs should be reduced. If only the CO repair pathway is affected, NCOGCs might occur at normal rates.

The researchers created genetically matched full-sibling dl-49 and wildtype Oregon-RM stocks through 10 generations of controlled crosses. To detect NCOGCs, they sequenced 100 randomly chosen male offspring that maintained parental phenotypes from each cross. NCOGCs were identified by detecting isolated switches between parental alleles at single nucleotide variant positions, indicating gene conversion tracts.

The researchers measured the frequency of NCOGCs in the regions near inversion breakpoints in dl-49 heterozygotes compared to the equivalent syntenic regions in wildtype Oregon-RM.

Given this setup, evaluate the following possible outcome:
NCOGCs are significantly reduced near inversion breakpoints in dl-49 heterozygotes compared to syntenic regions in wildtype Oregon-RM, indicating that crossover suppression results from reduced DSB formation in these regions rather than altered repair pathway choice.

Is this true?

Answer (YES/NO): NO